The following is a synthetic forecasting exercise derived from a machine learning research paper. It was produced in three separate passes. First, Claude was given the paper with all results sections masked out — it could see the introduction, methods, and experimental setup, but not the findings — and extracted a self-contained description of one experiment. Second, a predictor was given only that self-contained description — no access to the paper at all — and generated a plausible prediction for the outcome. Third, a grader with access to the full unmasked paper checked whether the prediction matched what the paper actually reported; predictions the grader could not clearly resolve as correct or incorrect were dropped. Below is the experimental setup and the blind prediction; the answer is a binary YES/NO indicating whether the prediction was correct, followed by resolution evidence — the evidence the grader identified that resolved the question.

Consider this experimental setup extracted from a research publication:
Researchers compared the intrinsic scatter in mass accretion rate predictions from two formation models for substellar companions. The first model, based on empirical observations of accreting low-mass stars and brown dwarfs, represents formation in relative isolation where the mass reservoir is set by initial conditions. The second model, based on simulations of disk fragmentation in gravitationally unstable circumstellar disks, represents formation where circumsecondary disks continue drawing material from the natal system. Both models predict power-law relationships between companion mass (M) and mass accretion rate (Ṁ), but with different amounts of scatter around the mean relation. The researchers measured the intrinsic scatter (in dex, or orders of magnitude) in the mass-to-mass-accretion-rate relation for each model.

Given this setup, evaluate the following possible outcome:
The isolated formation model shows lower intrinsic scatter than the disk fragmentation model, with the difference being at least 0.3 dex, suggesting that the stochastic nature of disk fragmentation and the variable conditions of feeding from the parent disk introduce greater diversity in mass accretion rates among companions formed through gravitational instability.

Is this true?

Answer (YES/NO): NO